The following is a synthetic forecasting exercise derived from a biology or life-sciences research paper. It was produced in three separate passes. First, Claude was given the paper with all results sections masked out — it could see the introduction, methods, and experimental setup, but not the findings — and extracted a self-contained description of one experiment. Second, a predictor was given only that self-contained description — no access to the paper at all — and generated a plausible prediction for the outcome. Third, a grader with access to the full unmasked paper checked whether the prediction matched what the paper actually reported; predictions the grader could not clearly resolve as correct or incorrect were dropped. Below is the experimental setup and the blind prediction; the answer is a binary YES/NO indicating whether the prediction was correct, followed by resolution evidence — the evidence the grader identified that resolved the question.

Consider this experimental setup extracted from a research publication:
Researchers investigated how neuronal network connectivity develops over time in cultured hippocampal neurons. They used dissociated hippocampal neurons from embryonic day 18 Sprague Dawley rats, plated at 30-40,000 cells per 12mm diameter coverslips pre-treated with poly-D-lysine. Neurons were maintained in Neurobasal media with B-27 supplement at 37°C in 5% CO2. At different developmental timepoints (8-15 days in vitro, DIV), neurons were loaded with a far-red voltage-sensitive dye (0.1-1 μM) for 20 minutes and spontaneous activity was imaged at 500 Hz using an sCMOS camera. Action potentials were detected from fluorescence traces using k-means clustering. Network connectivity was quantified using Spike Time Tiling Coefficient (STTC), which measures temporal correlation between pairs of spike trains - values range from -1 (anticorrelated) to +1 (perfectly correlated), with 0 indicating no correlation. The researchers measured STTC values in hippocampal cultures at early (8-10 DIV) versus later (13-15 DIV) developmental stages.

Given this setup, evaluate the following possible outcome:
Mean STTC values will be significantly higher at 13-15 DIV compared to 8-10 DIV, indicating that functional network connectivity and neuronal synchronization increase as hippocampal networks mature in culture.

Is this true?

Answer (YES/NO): YES